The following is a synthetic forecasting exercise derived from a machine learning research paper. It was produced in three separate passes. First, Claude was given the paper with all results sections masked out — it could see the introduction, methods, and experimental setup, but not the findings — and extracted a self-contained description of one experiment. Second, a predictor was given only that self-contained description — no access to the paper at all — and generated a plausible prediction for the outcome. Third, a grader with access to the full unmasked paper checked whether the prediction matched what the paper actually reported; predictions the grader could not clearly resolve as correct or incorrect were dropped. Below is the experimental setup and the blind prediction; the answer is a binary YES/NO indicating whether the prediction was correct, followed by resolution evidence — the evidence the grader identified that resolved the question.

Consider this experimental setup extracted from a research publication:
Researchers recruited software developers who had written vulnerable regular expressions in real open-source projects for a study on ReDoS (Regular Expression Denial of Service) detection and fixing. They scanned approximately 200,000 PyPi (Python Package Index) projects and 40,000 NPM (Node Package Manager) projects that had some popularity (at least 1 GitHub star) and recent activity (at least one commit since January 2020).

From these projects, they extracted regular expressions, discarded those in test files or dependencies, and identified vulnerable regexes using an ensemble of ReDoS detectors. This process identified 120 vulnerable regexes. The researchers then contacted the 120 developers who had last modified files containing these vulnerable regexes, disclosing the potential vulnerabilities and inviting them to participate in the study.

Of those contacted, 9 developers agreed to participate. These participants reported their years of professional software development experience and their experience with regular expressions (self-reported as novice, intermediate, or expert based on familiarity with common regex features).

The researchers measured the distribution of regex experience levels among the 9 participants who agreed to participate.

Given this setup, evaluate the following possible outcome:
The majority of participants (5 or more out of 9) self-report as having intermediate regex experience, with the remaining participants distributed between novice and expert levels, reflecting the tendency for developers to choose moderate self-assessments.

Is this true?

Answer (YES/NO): NO